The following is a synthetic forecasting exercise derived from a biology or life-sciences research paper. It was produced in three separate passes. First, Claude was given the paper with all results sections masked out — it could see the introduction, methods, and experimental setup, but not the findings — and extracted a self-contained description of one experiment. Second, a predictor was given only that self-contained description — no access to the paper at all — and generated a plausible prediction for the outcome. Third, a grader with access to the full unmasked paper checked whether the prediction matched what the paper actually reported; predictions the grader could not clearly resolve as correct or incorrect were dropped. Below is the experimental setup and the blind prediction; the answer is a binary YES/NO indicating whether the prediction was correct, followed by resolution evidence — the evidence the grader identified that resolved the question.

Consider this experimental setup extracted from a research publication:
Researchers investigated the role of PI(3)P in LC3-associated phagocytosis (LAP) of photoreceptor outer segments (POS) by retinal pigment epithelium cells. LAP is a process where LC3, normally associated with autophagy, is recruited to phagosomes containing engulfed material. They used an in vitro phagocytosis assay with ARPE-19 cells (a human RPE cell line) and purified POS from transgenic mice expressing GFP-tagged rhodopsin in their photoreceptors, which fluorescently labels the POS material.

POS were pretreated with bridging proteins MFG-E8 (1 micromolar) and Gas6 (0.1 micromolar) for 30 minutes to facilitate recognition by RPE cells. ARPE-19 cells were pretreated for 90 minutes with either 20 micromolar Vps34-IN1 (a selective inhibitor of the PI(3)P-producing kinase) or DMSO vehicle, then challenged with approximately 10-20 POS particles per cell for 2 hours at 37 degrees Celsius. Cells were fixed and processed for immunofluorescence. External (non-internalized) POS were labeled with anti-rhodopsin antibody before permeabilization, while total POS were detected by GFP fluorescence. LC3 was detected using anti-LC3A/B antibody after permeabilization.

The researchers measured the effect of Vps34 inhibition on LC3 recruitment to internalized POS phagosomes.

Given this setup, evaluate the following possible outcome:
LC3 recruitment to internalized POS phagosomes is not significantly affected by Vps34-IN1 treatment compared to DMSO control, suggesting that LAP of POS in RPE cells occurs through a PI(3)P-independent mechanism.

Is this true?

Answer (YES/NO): NO